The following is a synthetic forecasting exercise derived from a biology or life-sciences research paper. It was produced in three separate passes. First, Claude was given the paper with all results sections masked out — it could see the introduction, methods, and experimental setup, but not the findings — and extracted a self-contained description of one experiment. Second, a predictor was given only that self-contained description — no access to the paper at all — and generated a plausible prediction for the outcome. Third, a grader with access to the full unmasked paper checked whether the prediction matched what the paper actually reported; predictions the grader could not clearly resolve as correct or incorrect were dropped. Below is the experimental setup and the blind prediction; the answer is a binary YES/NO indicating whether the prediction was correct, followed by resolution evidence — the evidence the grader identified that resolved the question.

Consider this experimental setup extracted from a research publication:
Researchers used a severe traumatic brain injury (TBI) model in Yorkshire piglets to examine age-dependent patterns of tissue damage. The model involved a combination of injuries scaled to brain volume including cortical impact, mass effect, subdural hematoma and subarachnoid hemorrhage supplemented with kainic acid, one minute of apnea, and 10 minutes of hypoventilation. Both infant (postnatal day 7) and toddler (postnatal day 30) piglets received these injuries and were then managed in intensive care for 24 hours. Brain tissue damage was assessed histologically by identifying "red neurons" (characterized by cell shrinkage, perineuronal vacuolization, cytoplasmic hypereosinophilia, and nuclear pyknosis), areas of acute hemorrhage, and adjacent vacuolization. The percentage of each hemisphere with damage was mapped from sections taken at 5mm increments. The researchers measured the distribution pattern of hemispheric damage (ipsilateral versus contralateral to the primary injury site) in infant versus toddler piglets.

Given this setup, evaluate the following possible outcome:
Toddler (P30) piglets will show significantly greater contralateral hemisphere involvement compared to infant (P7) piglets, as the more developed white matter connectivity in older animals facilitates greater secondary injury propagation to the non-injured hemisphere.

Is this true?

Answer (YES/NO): NO